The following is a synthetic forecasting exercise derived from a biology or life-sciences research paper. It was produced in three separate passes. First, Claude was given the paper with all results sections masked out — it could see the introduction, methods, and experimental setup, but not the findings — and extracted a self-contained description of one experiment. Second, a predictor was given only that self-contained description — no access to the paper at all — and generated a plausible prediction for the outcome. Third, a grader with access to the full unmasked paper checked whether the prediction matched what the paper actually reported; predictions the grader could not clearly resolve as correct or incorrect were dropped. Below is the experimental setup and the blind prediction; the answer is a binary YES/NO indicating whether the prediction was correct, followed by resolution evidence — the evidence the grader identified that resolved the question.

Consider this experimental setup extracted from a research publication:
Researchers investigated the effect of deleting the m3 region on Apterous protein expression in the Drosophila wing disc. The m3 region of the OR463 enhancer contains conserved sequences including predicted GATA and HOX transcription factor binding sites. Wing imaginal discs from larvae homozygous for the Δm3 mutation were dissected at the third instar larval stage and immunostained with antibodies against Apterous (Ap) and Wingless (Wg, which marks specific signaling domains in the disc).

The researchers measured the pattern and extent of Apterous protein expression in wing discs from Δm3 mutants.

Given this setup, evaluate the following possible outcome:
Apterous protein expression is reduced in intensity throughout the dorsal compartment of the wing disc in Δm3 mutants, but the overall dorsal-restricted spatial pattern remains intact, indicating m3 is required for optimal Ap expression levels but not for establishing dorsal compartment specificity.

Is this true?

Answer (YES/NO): NO